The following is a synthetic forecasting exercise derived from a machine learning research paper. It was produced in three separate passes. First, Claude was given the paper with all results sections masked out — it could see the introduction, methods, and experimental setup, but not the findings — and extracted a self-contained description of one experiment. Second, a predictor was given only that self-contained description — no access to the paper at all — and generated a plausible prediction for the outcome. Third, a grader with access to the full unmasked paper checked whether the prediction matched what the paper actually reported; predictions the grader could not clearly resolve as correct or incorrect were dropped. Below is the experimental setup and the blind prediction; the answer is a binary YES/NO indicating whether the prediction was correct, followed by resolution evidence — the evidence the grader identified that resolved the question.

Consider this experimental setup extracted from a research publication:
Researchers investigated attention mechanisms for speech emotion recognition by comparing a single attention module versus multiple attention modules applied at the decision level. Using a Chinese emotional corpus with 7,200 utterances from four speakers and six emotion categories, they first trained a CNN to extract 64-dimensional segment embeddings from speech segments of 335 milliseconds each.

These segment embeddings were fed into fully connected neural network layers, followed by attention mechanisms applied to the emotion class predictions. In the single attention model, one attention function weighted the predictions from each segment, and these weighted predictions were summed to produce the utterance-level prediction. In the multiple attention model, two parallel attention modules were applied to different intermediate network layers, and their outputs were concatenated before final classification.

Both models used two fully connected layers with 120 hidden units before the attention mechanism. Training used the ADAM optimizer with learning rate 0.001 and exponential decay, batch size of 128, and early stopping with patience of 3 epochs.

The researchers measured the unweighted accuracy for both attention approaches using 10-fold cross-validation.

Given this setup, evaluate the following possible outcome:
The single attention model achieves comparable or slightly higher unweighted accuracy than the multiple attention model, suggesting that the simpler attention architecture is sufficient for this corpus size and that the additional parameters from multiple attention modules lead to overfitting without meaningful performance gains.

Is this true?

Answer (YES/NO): NO